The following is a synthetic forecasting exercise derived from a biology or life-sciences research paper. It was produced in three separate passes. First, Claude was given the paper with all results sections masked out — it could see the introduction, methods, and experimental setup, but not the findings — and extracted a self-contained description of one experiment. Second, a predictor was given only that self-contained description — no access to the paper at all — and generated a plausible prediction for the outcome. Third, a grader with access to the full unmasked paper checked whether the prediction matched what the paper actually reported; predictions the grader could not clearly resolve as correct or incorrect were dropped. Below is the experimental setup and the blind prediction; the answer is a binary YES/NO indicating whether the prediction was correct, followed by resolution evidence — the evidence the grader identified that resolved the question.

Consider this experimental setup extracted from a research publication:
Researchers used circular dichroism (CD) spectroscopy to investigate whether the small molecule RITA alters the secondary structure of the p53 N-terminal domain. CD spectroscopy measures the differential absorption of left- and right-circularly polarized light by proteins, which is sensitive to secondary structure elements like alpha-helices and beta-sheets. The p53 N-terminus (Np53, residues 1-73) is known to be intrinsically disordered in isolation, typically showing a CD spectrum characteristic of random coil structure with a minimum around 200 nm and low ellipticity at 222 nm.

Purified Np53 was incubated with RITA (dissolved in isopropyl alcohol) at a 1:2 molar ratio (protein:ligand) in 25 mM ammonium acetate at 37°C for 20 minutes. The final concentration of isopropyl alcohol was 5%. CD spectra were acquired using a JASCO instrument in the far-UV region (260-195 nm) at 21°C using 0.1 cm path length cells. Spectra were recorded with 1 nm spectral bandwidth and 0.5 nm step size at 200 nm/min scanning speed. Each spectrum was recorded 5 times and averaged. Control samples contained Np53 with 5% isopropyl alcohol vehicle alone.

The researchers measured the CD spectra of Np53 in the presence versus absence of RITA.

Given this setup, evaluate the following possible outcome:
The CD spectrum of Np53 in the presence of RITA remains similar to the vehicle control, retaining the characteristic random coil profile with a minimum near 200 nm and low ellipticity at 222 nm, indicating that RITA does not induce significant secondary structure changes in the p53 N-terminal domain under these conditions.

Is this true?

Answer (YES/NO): NO